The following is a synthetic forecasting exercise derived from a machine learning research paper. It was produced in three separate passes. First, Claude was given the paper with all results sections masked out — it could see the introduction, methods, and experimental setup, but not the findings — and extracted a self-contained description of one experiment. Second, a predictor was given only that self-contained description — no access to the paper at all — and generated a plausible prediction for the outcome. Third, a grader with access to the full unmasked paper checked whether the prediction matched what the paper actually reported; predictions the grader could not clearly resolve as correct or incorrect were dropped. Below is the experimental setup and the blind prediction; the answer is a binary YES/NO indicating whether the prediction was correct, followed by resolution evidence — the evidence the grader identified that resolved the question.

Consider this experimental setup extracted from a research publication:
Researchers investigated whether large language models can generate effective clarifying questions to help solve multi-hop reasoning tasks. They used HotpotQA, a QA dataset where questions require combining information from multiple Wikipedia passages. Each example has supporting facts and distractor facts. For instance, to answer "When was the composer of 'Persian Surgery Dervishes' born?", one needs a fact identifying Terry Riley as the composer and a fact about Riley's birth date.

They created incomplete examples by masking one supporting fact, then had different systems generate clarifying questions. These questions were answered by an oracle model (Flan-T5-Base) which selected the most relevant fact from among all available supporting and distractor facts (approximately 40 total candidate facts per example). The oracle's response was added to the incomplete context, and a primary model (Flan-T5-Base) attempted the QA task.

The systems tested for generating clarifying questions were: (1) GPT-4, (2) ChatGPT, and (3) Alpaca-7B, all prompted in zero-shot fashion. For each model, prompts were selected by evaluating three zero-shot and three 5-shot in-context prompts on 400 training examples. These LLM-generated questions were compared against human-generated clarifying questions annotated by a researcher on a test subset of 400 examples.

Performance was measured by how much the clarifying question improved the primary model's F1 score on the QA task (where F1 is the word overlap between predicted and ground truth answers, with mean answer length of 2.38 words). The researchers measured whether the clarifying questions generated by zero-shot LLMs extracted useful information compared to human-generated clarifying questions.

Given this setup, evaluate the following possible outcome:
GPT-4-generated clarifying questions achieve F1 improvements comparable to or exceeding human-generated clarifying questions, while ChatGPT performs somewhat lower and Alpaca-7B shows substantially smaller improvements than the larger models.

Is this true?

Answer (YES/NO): NO